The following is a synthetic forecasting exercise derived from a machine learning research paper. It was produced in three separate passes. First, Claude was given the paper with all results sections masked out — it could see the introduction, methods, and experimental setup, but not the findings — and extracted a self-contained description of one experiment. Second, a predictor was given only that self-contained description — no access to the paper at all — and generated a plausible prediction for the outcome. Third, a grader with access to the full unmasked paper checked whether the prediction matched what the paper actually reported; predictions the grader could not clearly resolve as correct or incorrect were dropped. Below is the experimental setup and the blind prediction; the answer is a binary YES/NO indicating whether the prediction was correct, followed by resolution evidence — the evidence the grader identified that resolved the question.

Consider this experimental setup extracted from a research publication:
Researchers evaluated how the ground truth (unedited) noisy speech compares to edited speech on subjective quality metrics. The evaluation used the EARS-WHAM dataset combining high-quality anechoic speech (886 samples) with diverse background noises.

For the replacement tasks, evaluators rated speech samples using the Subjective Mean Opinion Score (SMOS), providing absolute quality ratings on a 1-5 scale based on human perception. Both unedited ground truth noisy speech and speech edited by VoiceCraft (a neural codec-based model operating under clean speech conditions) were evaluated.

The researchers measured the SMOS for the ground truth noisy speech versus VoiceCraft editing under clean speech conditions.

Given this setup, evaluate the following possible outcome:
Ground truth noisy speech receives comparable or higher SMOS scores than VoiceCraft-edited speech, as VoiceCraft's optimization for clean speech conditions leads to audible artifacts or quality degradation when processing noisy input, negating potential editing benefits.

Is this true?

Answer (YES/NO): NO